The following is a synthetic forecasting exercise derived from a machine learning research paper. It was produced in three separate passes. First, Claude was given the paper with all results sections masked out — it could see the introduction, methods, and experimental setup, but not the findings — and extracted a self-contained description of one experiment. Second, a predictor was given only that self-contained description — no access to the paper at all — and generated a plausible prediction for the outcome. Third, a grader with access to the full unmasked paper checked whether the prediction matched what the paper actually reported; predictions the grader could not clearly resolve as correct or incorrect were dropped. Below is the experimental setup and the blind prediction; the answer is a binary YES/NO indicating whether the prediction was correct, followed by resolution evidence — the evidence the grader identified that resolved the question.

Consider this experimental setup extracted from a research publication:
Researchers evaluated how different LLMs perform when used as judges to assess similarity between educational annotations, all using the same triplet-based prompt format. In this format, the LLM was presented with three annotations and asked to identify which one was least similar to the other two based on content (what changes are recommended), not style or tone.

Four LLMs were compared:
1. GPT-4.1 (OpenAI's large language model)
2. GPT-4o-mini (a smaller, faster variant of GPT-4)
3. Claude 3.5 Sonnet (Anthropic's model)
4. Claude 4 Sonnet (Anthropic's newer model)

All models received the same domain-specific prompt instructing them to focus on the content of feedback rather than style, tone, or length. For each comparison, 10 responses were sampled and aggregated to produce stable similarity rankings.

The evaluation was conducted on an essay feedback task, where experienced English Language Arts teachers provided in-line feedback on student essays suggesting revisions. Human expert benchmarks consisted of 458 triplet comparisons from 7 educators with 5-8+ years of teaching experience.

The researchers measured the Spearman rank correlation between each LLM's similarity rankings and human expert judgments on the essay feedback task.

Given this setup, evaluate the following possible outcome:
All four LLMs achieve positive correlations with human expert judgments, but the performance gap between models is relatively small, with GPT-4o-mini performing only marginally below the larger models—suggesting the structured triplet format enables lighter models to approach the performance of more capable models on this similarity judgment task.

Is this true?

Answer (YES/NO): NO